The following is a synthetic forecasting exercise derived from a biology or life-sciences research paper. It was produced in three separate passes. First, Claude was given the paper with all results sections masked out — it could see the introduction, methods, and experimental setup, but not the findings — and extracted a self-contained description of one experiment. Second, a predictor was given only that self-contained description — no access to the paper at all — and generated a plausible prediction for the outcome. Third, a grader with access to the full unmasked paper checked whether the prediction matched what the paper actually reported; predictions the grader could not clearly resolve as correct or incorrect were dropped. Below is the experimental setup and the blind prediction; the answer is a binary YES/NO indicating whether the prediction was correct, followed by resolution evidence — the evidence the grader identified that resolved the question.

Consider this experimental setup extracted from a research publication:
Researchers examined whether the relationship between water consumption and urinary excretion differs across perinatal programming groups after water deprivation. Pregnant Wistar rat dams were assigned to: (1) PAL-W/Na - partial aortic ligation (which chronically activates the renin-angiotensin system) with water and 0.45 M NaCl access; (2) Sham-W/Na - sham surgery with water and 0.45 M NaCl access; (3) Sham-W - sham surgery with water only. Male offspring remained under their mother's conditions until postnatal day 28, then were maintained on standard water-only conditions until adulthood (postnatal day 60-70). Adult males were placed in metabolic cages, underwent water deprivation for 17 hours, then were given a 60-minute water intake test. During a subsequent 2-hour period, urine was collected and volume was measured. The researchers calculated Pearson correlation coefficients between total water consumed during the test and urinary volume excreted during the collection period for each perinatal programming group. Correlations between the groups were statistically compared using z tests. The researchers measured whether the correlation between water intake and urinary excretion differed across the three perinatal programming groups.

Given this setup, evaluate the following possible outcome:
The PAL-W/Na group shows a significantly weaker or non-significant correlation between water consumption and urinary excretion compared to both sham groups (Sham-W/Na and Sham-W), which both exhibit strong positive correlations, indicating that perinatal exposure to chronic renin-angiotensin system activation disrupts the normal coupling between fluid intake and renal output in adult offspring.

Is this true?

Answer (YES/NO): NO